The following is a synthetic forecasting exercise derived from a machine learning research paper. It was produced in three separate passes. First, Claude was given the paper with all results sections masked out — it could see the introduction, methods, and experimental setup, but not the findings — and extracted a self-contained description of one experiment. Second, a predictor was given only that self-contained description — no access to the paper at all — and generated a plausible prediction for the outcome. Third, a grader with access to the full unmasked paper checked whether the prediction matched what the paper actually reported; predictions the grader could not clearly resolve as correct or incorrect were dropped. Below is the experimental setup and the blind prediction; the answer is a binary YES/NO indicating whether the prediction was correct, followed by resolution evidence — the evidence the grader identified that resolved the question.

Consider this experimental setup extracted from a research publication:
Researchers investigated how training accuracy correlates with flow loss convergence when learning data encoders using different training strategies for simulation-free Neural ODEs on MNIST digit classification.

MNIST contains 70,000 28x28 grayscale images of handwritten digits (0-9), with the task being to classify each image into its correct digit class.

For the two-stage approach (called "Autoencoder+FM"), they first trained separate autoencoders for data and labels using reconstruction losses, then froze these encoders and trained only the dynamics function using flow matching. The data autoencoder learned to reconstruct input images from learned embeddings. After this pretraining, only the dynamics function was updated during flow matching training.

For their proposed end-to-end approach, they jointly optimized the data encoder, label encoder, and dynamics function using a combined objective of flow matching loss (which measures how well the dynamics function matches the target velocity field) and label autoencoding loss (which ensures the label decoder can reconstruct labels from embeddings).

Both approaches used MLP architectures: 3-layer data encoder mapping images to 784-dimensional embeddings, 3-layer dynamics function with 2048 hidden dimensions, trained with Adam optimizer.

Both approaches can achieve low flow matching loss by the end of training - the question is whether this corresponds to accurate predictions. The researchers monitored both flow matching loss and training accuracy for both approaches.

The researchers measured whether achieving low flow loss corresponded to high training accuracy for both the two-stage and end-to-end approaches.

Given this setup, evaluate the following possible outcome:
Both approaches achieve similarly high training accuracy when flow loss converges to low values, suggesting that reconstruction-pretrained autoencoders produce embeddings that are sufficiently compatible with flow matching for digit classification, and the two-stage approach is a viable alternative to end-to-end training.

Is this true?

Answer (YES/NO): NO